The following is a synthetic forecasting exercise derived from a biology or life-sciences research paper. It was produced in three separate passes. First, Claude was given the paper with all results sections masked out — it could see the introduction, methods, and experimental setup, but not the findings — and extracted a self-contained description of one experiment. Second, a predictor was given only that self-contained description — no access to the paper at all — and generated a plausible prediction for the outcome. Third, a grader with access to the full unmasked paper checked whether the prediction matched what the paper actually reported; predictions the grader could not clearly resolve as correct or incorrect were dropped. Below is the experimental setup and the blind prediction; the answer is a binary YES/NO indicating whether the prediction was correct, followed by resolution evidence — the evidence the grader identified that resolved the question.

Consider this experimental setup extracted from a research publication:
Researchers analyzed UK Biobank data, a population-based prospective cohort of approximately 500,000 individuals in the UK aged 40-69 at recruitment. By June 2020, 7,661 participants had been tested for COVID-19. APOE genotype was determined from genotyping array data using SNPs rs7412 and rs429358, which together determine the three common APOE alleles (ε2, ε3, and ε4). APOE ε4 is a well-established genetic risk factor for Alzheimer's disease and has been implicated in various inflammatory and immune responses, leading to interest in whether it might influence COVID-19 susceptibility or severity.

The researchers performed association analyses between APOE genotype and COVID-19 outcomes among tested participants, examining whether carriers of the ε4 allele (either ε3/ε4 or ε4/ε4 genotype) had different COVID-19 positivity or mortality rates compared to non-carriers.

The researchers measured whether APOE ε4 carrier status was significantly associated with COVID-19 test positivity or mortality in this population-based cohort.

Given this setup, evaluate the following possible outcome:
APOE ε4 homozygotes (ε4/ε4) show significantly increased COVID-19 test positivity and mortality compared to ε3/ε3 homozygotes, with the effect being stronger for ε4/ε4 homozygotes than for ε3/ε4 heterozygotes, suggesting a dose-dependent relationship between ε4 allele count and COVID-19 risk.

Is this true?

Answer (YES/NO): NO